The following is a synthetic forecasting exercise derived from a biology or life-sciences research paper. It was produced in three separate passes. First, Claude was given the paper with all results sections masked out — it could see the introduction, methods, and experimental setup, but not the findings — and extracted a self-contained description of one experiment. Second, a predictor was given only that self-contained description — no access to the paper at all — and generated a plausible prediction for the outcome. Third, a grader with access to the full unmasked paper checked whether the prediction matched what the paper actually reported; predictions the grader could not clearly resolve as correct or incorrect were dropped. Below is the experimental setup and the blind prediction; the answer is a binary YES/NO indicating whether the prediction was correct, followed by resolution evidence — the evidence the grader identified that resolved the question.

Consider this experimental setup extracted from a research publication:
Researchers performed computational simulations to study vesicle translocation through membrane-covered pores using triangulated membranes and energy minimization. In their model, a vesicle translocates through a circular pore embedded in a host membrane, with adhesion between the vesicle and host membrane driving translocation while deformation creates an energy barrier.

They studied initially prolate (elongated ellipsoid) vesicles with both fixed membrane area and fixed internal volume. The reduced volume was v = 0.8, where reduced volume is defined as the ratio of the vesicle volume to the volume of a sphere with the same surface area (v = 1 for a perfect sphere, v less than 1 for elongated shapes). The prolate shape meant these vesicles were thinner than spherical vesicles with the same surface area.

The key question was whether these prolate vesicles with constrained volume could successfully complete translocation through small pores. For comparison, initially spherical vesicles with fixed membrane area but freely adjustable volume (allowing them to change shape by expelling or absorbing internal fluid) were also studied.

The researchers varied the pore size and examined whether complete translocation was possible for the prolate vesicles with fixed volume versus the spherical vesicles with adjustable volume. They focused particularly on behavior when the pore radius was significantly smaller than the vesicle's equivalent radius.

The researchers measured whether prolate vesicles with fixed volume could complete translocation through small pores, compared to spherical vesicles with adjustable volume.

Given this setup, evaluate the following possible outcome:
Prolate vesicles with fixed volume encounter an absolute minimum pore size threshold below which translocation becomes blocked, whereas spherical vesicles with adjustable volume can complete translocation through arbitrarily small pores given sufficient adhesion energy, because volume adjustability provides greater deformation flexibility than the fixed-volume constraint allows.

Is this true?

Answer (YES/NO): YES